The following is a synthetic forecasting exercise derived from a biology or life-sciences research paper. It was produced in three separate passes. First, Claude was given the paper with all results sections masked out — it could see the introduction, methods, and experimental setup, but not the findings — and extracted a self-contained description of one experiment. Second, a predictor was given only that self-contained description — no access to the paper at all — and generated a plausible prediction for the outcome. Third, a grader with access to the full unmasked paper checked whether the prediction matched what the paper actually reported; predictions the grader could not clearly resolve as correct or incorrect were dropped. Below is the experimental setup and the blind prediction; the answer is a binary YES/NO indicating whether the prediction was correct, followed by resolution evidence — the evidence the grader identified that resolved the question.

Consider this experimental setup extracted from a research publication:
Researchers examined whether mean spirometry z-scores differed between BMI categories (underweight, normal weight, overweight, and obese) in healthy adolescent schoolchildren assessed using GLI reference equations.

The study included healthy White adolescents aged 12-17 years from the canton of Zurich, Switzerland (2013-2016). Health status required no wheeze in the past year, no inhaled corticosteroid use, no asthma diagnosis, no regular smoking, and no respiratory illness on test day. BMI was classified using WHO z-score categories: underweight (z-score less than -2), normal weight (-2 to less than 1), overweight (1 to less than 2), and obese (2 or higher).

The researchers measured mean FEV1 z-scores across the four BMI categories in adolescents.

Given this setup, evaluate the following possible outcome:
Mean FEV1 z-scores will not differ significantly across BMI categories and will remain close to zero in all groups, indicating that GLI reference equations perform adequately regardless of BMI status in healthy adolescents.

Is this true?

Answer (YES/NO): NO